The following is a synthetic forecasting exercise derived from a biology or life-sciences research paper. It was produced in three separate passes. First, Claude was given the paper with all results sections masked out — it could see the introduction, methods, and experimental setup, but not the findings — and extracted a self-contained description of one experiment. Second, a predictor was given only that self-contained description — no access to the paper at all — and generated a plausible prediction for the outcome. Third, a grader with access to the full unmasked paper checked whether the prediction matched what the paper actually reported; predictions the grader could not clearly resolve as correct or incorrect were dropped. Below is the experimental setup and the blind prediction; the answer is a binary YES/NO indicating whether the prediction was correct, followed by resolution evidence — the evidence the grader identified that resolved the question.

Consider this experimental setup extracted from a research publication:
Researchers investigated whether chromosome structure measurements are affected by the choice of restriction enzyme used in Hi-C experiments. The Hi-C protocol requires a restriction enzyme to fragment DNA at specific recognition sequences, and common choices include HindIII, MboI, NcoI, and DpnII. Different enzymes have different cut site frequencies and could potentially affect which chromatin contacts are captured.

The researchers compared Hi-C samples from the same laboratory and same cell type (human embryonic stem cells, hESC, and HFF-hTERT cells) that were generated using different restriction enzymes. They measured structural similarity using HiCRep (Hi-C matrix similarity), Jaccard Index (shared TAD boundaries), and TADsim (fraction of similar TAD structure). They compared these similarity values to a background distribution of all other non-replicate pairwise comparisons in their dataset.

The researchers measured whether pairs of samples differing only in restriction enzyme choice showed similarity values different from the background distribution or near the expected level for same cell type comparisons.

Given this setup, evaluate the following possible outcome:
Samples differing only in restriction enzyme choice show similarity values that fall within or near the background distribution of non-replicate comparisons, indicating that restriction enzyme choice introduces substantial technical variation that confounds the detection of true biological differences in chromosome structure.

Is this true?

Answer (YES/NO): NO